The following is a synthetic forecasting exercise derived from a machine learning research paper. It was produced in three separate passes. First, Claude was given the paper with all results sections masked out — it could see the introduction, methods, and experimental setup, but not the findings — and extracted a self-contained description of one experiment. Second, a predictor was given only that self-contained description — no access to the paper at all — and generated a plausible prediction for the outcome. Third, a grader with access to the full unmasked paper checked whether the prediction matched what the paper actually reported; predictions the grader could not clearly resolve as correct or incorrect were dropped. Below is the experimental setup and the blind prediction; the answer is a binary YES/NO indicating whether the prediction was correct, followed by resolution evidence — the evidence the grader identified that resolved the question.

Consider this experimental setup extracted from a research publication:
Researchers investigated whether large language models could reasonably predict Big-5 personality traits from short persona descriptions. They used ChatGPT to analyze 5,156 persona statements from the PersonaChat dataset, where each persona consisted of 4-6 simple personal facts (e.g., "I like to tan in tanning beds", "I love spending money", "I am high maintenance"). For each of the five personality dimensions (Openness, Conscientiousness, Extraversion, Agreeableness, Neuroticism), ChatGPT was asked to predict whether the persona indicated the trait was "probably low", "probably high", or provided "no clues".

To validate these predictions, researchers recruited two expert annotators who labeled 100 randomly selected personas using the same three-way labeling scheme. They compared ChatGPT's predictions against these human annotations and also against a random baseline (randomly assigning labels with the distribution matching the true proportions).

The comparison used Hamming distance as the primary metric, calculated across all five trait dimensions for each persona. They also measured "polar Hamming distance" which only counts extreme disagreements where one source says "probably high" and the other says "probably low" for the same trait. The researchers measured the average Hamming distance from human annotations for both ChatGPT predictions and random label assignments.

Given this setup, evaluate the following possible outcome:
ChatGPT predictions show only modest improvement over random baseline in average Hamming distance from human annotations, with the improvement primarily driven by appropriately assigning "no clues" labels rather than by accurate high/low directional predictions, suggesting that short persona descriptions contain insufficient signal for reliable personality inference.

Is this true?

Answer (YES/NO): NO